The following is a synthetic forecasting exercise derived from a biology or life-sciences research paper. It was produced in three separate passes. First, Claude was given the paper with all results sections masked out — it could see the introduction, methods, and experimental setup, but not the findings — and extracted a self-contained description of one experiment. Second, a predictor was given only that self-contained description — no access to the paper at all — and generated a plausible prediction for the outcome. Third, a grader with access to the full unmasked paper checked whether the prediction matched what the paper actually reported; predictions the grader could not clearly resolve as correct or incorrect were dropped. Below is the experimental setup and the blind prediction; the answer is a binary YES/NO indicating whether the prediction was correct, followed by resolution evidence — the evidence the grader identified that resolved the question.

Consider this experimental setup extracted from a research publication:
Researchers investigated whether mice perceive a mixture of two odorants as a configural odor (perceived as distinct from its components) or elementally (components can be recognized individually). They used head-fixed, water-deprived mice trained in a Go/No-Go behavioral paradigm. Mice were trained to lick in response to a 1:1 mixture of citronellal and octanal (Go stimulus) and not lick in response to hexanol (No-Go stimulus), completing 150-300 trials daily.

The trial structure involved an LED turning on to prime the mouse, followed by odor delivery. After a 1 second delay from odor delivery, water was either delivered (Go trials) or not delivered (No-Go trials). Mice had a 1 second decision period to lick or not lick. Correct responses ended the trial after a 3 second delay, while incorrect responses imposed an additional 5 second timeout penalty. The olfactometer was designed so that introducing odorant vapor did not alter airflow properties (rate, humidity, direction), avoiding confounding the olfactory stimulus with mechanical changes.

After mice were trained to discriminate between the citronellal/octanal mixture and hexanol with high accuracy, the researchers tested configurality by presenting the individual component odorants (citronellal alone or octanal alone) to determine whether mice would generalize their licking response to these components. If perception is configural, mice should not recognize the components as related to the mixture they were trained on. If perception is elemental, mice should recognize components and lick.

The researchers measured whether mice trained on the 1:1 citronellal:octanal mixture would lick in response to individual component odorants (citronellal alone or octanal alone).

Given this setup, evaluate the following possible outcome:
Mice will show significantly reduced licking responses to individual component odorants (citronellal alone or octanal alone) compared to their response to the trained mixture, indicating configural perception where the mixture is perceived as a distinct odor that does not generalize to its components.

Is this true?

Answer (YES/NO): YES